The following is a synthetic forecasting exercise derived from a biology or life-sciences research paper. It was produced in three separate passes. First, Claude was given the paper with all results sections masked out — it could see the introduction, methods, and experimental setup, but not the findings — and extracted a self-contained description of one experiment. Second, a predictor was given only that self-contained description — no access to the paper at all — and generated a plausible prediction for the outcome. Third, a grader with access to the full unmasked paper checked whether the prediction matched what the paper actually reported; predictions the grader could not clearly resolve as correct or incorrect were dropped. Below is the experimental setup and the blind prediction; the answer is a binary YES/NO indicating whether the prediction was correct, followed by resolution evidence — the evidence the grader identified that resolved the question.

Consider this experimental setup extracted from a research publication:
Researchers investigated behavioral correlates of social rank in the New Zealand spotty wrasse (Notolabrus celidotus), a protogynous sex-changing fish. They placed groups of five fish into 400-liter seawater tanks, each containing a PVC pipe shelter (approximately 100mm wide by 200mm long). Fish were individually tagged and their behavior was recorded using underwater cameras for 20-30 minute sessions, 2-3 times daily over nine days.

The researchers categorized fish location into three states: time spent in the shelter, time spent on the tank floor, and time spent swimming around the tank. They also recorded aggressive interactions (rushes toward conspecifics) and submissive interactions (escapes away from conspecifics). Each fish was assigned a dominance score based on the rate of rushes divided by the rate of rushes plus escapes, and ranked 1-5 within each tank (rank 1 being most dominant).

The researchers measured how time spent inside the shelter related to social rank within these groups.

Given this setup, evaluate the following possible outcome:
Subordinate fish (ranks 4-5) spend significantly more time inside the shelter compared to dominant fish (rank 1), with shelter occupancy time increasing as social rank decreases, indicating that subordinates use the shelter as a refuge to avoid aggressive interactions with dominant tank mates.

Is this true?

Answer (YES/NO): NO